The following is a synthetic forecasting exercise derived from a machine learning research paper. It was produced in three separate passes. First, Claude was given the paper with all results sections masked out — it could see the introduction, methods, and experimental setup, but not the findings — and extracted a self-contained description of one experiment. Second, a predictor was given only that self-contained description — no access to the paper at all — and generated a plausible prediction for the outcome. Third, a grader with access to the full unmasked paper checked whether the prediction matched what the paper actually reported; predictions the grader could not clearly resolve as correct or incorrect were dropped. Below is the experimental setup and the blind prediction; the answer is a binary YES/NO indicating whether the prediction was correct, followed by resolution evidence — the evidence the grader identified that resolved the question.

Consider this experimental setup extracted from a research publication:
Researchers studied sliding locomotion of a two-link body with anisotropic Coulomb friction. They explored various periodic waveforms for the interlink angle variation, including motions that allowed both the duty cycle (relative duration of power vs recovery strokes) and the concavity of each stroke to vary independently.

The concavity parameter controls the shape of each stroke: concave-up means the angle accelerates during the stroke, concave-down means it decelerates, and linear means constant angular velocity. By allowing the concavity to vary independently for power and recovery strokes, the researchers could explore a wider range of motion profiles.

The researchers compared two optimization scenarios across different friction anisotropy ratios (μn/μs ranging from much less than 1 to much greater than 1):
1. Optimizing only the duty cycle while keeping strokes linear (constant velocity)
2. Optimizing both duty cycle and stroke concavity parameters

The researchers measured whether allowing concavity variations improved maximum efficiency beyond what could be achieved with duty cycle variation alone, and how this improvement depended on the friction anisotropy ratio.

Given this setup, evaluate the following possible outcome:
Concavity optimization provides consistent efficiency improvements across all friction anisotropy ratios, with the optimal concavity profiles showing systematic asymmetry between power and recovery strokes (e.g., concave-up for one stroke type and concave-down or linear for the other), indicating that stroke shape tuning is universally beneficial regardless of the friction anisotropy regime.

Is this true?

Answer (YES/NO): NO